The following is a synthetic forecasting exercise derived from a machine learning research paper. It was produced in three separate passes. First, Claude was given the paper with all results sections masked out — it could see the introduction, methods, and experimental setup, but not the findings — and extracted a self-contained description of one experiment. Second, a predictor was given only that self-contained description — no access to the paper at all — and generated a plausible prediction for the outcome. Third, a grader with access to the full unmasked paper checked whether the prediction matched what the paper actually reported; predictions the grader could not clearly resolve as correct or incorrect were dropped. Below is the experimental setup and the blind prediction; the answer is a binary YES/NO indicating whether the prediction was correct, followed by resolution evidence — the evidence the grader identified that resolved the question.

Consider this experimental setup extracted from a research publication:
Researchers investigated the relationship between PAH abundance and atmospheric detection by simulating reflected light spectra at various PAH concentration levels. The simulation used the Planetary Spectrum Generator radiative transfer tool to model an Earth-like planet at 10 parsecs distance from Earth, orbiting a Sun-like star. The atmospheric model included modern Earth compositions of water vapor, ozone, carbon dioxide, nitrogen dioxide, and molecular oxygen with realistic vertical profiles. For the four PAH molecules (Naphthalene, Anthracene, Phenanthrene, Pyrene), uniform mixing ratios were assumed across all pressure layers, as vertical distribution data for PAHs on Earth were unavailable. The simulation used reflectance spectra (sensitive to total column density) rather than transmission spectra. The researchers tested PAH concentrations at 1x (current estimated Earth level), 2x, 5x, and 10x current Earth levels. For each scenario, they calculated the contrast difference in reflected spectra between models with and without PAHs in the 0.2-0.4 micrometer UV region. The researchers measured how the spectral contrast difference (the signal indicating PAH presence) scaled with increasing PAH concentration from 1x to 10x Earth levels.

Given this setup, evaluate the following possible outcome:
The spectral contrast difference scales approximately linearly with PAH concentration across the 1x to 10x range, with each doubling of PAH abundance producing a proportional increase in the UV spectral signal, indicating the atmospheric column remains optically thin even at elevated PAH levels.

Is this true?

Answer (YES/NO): YES